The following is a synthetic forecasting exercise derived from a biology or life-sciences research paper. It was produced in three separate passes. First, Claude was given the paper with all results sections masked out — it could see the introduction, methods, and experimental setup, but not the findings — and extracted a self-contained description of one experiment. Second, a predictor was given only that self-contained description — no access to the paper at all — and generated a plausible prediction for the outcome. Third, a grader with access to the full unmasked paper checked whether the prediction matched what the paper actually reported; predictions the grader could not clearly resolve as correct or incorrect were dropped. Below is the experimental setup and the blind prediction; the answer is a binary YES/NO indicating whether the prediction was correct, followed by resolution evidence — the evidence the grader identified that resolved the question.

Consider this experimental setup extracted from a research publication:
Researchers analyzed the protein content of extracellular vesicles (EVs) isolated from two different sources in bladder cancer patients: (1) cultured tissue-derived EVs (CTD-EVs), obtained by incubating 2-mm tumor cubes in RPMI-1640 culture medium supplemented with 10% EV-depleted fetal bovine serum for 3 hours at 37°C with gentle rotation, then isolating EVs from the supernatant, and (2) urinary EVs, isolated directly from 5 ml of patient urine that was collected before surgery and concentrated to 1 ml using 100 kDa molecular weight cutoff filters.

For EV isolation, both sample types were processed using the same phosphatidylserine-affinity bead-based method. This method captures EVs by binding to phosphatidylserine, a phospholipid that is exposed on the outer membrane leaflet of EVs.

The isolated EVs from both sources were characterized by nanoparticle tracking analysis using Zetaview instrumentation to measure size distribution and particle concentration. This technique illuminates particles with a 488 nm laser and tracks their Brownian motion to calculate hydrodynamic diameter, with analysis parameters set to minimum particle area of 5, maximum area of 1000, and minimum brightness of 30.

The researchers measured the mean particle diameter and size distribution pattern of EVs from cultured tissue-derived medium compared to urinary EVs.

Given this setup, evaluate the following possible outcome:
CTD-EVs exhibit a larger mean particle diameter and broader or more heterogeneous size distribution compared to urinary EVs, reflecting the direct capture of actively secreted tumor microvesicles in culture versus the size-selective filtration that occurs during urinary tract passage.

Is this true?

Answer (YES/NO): NO